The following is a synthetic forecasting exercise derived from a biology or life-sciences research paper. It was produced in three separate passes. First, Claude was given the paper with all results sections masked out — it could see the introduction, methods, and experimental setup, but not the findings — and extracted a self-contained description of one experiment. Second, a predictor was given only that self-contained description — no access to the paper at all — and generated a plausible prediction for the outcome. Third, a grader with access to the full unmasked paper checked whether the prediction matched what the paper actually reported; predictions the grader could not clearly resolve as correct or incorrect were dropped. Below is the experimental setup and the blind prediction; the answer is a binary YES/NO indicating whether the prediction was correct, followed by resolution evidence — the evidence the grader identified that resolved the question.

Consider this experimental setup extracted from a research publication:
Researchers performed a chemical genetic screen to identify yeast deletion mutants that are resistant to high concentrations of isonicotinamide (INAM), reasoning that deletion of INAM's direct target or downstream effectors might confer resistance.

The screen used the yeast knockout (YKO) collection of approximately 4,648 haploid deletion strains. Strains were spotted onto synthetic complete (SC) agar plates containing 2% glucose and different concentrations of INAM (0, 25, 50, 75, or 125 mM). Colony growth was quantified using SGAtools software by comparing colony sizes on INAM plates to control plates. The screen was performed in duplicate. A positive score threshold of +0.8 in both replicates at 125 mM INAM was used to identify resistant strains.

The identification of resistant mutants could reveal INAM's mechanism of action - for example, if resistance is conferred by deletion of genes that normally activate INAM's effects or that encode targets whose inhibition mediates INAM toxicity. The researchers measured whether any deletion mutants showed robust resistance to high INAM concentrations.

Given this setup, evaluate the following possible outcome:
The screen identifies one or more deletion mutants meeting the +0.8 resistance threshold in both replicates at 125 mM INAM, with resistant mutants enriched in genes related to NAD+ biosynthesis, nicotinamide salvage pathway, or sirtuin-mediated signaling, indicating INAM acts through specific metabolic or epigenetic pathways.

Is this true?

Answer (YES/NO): NO